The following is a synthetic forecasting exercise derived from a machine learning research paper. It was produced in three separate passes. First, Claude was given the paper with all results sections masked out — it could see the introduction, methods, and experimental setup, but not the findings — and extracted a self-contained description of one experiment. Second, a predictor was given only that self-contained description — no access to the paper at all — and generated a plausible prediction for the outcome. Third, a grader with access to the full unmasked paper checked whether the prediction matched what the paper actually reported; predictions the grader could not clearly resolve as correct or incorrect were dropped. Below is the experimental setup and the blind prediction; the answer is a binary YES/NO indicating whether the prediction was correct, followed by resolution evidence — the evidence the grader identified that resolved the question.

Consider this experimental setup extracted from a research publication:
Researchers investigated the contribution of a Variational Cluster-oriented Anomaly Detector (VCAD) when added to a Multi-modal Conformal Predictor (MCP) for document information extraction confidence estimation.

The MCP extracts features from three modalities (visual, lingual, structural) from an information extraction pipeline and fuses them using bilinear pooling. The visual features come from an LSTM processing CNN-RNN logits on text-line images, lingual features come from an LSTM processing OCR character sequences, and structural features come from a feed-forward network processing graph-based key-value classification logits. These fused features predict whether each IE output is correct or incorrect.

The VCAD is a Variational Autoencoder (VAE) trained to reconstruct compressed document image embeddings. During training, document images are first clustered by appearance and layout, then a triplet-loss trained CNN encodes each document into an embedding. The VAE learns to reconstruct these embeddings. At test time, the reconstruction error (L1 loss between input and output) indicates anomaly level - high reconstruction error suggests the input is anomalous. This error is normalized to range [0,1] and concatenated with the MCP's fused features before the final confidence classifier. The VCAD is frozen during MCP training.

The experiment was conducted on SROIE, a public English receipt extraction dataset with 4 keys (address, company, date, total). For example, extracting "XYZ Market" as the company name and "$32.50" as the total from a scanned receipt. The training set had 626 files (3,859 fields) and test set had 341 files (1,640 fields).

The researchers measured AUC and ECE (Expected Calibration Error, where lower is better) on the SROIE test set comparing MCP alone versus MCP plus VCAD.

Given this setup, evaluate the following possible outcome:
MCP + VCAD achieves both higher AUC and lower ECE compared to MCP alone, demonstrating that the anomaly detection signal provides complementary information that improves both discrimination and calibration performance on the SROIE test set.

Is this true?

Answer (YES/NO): YES